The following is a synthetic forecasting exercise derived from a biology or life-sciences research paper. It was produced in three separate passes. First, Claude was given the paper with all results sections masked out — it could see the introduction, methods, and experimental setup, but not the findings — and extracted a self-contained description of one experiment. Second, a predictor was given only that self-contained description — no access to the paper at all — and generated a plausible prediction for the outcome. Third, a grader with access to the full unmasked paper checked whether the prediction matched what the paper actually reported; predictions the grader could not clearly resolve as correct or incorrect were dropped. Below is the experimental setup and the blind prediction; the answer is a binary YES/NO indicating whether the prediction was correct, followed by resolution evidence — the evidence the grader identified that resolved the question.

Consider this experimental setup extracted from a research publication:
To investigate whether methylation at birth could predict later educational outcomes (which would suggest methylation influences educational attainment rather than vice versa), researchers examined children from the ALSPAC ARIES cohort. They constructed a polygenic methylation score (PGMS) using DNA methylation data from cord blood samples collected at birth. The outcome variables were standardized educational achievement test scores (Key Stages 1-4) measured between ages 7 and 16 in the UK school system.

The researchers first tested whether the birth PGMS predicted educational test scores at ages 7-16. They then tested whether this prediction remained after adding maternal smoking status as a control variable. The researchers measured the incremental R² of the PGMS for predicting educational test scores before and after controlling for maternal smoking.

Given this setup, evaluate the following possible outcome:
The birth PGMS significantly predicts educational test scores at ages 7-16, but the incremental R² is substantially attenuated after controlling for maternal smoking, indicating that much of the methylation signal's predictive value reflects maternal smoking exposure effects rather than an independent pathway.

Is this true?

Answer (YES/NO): YES